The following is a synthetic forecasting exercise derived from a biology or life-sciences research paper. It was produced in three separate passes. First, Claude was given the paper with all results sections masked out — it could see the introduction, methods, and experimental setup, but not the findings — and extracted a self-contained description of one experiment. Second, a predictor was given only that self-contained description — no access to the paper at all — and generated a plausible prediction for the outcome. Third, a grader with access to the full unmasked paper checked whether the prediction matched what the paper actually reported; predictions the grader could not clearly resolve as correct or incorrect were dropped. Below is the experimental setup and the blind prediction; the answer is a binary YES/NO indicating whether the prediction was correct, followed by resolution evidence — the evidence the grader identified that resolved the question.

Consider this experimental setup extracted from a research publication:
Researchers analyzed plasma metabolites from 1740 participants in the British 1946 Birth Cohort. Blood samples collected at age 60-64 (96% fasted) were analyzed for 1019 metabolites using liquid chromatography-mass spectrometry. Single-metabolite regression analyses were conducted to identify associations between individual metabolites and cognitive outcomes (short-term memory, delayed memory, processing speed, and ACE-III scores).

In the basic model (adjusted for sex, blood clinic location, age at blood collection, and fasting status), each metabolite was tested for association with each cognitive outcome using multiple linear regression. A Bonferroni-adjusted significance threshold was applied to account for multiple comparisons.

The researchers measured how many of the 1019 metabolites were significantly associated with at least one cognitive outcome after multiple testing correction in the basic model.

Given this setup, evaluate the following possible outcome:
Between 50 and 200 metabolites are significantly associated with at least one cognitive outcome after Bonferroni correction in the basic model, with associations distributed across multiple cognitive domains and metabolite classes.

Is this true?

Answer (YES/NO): YES